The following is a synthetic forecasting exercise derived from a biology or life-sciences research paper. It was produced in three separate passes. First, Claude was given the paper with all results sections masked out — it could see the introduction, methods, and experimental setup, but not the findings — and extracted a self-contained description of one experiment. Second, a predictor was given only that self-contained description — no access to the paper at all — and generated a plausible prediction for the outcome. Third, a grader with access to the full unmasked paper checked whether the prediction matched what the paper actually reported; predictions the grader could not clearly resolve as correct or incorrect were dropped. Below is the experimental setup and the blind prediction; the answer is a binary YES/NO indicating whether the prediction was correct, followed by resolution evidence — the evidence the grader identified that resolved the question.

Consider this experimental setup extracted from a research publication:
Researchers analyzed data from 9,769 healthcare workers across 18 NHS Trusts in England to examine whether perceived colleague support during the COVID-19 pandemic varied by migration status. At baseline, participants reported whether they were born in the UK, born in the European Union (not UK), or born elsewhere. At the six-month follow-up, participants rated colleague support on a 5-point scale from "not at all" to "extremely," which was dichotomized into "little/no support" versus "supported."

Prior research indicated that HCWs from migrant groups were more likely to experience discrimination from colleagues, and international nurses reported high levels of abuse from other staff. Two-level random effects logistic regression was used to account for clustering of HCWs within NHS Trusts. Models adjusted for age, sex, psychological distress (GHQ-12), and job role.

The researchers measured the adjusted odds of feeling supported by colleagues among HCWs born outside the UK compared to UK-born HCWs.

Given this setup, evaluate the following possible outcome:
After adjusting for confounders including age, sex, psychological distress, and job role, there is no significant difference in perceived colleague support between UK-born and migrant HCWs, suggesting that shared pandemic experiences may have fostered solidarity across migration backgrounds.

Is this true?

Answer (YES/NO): NO